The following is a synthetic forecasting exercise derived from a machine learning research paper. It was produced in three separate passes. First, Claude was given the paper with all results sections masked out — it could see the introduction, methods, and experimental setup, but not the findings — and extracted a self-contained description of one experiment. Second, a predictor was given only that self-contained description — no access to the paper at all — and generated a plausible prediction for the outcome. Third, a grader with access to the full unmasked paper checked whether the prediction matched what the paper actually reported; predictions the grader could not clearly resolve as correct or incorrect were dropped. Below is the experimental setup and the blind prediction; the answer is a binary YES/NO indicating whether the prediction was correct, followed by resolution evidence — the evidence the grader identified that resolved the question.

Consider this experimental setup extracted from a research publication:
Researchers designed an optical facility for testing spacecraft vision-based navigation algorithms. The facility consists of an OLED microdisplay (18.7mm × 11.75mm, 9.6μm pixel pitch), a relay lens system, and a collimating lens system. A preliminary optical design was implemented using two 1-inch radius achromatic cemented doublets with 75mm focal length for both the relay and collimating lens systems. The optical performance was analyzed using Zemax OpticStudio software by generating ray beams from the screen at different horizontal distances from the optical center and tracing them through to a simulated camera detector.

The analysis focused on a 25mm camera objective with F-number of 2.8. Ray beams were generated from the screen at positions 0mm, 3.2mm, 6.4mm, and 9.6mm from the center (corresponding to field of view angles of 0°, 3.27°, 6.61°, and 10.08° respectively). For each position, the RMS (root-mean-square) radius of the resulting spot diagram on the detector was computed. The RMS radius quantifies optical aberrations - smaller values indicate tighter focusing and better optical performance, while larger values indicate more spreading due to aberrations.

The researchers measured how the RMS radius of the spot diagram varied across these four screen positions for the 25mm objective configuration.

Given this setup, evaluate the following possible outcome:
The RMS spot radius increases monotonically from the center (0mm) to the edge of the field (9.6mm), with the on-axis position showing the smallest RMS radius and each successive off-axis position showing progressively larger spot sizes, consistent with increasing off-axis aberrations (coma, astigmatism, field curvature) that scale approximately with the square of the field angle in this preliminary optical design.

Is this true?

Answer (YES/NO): NO